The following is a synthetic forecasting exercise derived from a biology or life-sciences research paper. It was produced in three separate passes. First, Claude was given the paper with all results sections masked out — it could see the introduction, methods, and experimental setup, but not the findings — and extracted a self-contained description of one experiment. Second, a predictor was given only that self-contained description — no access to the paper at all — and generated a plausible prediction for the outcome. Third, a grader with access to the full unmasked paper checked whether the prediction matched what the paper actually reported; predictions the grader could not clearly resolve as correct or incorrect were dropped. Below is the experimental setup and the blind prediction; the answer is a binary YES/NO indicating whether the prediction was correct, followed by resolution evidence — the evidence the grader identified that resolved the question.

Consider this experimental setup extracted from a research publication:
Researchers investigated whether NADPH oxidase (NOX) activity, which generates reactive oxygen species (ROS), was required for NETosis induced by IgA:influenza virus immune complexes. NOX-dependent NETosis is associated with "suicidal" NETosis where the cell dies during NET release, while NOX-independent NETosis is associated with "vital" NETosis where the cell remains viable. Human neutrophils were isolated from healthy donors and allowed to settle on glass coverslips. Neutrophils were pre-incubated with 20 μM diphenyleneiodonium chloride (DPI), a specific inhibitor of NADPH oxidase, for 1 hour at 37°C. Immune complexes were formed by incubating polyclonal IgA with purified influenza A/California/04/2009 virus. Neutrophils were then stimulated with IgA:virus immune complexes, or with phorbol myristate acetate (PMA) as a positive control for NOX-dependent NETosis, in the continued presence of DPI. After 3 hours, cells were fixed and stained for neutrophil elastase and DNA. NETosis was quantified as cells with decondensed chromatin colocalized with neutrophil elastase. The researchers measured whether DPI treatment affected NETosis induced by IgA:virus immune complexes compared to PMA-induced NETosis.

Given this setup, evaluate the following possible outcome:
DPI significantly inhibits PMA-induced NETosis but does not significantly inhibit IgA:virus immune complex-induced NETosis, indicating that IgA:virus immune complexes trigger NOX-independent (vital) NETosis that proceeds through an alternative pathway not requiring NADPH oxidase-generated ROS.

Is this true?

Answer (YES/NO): NO